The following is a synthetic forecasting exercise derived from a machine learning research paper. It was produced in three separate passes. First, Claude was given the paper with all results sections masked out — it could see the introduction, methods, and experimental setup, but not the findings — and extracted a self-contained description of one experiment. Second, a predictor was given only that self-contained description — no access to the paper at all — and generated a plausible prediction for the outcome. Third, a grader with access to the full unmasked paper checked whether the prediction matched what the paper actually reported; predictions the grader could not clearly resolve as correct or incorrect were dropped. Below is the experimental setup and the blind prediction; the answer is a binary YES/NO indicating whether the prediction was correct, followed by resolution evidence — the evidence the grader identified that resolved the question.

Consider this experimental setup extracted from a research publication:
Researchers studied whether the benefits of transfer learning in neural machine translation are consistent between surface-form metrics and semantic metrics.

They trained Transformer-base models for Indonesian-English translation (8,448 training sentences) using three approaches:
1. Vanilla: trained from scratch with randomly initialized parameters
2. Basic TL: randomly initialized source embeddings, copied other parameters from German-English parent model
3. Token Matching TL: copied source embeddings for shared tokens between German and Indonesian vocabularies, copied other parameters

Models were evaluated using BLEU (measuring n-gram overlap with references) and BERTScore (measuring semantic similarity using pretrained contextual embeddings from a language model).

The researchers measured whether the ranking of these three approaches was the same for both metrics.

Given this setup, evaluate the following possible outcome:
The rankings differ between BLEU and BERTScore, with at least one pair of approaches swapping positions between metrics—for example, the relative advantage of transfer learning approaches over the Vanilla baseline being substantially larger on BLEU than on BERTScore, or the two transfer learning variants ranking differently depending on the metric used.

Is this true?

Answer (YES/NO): NO